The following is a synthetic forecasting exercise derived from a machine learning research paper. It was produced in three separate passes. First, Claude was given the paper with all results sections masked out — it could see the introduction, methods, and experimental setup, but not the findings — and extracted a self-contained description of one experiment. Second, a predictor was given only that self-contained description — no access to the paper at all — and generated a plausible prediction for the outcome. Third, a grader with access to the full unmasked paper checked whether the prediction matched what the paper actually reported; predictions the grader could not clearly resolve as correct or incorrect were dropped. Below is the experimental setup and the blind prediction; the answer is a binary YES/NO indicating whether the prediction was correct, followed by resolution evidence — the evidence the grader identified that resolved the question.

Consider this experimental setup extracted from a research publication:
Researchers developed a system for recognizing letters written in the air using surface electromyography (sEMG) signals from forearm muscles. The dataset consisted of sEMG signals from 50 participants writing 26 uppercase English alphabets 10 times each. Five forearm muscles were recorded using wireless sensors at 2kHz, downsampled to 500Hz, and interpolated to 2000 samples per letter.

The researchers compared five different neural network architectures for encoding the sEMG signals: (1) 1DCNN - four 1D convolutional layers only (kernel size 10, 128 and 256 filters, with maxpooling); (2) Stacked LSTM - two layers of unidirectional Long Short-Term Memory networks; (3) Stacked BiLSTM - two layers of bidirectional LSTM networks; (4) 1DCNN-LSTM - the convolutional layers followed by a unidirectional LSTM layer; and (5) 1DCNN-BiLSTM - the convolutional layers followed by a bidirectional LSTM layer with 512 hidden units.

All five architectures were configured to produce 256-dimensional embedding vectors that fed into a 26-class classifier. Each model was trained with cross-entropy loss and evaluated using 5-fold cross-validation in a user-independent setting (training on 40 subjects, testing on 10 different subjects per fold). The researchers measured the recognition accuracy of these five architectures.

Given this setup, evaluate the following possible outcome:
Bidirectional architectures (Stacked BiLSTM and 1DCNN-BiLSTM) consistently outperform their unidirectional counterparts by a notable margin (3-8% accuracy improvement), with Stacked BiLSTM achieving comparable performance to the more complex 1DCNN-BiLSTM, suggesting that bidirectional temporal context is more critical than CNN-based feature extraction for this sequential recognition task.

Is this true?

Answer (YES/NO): NO